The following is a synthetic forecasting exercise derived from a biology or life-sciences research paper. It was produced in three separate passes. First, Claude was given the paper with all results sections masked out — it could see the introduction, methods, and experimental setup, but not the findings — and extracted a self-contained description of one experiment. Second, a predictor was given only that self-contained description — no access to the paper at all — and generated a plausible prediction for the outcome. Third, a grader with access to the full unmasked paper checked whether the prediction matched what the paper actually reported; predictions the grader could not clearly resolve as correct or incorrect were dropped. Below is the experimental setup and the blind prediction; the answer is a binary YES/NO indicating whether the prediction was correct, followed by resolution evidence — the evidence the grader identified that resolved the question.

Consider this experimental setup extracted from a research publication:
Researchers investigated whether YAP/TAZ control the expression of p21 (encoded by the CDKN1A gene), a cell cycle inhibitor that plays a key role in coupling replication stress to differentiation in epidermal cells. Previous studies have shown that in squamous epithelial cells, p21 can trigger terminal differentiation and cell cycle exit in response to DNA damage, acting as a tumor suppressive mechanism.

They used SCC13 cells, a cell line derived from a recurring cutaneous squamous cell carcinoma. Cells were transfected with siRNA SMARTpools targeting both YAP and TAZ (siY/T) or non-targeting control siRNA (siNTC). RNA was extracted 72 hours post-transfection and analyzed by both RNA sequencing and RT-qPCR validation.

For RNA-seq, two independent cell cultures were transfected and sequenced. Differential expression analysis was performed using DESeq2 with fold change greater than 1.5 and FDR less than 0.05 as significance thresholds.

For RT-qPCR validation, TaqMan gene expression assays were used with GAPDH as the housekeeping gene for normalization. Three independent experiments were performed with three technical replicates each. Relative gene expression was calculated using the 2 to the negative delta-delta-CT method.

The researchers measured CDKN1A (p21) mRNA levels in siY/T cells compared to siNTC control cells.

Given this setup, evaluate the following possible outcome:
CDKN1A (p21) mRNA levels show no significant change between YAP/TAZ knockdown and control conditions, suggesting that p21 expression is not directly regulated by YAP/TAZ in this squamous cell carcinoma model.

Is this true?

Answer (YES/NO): NO